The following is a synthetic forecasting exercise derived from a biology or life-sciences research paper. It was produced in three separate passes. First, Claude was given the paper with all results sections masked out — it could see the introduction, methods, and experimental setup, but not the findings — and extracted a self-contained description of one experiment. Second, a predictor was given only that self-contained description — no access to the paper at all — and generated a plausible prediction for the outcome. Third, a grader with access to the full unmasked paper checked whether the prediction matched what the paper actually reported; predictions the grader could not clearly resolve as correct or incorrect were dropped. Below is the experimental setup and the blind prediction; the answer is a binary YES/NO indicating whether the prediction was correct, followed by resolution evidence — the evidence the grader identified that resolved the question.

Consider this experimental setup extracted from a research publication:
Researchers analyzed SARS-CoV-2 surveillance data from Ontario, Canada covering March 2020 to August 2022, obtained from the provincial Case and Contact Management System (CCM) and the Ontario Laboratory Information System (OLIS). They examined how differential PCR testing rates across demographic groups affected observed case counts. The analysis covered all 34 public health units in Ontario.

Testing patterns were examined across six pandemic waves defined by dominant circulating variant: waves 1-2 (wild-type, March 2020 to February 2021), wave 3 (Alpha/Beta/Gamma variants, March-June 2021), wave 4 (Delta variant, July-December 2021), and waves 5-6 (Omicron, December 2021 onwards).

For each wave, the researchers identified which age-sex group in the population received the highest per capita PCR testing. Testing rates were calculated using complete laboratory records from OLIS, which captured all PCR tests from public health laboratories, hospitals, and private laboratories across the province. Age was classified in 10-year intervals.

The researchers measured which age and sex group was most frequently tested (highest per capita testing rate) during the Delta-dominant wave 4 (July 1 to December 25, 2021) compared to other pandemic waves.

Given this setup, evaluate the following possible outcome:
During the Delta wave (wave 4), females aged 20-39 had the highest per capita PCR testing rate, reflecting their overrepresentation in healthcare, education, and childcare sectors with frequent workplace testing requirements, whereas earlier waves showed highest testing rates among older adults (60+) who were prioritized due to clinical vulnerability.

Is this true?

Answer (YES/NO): NO